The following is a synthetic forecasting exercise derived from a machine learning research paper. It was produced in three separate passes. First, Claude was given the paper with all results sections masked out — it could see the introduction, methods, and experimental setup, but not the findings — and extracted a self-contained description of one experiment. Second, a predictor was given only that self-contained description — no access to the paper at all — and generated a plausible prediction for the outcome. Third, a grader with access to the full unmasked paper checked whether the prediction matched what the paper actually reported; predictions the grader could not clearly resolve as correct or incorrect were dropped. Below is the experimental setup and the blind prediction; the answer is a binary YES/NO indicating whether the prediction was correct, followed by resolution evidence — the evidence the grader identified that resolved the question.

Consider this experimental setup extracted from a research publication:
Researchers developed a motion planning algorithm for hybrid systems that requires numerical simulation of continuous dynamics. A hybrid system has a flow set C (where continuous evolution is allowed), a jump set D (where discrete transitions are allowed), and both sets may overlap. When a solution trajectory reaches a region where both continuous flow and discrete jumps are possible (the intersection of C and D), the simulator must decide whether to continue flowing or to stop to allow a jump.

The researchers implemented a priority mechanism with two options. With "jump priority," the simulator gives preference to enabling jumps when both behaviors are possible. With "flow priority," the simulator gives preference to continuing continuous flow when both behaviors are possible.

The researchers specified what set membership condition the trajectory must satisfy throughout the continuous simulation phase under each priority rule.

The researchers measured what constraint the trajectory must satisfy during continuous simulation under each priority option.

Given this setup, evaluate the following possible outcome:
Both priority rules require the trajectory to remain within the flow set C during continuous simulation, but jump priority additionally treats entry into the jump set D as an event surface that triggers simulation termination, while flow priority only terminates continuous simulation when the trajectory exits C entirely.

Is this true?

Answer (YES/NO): YES